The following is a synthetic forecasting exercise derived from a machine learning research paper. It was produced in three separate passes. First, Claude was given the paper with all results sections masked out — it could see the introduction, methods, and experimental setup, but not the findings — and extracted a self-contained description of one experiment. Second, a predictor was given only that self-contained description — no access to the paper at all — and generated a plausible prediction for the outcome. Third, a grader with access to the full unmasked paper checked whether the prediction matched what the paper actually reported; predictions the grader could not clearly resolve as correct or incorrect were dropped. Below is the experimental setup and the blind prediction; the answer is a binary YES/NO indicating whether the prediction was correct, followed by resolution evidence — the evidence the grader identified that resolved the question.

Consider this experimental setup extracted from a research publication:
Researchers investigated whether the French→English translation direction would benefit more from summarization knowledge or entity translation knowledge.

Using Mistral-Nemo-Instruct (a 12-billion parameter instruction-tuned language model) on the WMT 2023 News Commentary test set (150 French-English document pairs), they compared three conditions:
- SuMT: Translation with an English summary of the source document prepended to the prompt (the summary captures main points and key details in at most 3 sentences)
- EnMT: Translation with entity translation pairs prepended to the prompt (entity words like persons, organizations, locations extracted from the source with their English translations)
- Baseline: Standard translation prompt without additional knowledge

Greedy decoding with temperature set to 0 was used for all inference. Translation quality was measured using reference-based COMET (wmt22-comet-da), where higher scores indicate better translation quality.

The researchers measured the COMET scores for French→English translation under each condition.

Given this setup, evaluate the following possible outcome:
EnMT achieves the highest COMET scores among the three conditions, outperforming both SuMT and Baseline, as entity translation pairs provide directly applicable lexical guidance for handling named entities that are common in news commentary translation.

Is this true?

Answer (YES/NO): NO